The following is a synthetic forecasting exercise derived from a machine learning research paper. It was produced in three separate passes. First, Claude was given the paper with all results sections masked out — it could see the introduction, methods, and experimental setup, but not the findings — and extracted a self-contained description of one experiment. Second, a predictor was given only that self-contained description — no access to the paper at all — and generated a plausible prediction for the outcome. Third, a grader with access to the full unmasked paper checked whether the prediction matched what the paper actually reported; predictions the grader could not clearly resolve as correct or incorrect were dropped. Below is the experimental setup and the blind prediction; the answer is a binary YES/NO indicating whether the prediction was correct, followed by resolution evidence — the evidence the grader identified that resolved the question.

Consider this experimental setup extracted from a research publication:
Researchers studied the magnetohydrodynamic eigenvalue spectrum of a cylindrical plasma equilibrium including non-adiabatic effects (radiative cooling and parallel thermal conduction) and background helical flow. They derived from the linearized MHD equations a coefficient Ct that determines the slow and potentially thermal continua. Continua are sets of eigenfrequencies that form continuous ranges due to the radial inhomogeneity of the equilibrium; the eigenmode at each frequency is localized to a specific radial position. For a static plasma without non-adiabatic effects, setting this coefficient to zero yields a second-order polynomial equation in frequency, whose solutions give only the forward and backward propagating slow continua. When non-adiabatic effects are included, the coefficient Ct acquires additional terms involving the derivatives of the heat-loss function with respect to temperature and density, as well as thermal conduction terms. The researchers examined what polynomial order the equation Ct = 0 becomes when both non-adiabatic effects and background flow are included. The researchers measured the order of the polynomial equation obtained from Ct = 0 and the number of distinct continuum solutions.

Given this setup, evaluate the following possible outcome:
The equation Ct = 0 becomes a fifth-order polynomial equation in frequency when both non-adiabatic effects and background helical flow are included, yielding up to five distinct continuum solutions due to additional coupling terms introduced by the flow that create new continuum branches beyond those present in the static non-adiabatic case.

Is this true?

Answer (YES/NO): NO